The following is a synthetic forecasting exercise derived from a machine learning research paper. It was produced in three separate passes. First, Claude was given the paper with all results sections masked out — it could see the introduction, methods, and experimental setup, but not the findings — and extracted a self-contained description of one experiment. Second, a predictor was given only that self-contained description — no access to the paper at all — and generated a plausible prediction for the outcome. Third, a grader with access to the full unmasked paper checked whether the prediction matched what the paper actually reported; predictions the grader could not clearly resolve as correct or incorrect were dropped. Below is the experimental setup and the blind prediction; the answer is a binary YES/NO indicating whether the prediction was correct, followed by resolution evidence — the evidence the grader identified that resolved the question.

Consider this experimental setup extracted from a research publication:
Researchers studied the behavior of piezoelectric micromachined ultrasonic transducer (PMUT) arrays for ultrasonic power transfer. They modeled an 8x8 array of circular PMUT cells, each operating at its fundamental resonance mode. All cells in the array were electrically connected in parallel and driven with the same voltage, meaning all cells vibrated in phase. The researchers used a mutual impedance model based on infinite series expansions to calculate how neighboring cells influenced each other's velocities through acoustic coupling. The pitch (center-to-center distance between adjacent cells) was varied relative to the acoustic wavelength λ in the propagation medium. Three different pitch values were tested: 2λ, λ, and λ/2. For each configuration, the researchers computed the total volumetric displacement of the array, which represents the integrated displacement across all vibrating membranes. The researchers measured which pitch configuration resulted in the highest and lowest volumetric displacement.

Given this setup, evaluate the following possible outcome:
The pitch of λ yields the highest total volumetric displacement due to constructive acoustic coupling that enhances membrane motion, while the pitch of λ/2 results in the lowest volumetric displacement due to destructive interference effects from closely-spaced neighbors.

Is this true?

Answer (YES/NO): YES